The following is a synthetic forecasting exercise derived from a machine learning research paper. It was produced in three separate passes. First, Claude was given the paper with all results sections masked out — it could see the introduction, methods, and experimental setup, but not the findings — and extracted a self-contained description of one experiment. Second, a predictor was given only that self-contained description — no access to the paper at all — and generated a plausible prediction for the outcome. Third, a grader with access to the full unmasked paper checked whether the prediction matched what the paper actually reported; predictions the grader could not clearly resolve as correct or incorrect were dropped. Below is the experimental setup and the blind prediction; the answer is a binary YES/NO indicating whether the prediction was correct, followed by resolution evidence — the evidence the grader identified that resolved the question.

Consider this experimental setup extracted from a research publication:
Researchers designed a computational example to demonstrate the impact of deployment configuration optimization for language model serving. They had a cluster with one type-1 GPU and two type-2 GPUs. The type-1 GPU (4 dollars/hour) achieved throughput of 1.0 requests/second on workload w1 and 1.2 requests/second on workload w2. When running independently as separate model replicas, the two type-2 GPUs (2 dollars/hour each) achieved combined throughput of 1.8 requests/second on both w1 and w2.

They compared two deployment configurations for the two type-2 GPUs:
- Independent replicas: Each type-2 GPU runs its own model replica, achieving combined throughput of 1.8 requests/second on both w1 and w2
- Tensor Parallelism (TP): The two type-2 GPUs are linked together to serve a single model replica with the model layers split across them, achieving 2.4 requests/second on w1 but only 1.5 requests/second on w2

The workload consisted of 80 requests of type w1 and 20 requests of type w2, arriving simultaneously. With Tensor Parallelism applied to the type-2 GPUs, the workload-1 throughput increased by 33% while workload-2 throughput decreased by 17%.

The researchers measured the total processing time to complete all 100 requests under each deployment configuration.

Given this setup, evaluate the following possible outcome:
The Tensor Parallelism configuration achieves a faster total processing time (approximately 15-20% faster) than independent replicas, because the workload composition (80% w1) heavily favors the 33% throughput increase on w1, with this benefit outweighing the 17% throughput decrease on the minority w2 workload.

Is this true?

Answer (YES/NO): NO